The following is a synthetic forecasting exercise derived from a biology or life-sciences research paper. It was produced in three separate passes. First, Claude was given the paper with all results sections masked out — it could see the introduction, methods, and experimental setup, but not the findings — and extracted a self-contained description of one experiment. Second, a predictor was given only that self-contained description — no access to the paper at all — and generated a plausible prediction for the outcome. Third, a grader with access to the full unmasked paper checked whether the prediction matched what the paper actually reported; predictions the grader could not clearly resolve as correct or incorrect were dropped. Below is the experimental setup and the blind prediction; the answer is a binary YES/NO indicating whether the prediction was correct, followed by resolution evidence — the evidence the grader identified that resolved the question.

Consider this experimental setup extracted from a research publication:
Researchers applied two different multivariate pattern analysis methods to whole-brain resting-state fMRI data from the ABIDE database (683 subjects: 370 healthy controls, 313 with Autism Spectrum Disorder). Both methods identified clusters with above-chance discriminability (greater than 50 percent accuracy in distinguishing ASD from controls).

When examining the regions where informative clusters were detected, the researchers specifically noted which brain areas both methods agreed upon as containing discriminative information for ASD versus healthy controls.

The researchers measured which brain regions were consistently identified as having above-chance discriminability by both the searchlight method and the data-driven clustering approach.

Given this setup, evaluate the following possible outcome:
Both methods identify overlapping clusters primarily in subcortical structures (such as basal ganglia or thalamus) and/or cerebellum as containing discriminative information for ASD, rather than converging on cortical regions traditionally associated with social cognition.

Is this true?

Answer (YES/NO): NO